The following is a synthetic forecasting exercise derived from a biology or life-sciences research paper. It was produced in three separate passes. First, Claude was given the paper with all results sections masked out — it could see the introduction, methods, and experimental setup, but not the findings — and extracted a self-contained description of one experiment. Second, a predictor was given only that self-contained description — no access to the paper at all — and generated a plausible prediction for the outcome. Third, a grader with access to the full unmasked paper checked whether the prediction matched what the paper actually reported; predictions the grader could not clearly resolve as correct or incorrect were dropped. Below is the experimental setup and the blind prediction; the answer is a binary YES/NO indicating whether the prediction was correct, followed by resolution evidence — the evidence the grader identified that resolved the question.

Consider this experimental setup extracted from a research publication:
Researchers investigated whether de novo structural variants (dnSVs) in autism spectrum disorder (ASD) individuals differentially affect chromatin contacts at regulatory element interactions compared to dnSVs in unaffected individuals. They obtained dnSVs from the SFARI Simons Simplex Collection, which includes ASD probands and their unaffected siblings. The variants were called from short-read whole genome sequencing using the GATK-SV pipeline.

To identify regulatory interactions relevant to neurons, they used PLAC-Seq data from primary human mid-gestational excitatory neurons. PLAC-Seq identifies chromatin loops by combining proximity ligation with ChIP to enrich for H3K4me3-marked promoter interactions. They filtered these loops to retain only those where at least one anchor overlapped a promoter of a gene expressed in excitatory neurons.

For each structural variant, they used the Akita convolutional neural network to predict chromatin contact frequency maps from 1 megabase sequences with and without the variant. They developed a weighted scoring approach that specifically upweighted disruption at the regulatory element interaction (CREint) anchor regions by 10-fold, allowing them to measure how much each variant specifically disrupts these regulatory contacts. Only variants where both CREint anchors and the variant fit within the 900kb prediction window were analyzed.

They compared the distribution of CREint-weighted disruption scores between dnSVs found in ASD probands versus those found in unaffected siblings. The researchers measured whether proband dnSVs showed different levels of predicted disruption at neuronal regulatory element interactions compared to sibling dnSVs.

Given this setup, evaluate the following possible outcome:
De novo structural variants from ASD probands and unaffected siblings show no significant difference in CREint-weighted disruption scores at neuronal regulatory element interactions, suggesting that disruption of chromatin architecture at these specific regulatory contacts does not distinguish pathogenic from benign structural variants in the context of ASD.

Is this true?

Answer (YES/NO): NO